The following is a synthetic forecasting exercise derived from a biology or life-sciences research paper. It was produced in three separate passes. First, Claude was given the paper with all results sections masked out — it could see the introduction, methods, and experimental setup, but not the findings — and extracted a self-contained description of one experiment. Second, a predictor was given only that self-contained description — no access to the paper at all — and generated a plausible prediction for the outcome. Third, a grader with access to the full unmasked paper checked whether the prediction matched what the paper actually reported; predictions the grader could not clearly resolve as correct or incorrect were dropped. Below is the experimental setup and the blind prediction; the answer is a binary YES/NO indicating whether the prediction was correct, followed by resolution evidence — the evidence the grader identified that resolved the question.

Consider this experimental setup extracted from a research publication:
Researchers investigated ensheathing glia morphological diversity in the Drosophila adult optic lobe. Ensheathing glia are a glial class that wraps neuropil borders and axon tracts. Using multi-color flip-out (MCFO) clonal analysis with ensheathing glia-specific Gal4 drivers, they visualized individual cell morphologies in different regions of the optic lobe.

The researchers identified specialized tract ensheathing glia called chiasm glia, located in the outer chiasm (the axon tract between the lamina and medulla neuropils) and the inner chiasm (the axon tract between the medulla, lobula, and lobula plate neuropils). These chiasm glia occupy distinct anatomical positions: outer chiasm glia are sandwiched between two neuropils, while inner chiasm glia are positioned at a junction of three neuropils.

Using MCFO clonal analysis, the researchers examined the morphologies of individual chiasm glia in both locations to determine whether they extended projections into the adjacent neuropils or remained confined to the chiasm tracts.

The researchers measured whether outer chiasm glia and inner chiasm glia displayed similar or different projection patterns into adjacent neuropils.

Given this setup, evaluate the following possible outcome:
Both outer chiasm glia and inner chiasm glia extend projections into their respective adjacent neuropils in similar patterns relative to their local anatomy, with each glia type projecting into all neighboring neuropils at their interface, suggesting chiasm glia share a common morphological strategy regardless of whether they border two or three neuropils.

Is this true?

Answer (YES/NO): NO